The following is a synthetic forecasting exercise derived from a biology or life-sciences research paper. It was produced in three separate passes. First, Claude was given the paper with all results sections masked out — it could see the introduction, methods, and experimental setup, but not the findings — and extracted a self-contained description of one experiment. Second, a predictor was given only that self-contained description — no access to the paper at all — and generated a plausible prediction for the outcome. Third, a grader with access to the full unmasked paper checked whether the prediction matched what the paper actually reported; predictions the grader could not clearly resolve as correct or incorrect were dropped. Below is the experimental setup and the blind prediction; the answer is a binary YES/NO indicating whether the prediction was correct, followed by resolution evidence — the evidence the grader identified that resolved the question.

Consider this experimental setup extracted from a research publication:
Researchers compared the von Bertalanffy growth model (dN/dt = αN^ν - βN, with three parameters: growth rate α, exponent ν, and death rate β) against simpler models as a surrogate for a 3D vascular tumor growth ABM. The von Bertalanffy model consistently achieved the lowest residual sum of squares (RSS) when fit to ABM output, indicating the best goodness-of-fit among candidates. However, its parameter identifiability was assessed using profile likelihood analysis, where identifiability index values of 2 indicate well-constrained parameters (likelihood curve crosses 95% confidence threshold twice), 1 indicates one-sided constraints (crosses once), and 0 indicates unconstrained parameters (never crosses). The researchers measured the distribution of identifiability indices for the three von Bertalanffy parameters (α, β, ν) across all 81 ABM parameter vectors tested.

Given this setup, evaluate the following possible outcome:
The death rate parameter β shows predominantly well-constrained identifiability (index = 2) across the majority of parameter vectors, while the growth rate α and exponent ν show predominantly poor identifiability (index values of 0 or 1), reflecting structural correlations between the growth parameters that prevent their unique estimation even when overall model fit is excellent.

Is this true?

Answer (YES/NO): NO